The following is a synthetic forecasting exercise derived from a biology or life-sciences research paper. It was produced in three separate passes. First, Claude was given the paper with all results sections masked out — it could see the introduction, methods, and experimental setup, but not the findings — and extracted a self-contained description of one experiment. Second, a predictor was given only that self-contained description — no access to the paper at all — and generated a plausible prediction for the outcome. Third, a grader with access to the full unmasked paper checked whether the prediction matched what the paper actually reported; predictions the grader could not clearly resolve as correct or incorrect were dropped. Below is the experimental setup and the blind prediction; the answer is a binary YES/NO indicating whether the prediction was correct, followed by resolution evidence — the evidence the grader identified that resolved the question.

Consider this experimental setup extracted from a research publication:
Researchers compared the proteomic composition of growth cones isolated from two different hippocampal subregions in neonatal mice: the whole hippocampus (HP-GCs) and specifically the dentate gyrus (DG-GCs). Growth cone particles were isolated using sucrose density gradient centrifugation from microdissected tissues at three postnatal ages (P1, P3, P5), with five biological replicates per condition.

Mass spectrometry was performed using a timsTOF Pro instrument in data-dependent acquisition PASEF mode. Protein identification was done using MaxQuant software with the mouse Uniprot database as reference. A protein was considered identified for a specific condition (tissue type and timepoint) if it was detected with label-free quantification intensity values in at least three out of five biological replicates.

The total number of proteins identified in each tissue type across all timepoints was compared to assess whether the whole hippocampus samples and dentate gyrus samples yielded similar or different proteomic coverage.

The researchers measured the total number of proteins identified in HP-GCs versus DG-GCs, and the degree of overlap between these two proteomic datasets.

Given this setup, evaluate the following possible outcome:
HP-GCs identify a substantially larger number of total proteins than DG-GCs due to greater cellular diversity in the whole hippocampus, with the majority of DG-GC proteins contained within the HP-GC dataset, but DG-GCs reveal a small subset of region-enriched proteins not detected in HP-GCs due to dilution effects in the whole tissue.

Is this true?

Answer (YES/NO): NO